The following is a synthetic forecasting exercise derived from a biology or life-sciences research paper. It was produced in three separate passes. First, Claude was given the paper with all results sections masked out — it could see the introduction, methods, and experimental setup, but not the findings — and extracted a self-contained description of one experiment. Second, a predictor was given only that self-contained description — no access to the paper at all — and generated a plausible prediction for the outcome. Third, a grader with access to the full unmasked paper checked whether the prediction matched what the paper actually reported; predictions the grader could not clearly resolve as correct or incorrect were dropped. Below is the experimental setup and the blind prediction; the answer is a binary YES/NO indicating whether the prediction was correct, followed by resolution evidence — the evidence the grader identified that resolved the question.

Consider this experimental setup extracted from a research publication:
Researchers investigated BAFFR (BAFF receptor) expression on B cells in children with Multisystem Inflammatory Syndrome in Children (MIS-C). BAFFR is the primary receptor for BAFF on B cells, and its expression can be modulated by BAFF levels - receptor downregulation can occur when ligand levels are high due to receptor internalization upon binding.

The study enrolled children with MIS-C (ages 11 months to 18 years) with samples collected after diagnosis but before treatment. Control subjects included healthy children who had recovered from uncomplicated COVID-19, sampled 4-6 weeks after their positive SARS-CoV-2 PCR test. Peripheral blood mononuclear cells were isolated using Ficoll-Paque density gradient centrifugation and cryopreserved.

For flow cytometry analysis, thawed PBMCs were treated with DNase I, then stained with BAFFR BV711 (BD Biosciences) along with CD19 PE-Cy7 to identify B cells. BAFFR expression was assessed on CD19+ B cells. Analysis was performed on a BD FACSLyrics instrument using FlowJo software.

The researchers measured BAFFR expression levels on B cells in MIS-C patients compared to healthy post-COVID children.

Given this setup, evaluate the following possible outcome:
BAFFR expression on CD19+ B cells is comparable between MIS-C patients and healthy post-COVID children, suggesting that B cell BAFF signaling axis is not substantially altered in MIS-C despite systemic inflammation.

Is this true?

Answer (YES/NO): NO